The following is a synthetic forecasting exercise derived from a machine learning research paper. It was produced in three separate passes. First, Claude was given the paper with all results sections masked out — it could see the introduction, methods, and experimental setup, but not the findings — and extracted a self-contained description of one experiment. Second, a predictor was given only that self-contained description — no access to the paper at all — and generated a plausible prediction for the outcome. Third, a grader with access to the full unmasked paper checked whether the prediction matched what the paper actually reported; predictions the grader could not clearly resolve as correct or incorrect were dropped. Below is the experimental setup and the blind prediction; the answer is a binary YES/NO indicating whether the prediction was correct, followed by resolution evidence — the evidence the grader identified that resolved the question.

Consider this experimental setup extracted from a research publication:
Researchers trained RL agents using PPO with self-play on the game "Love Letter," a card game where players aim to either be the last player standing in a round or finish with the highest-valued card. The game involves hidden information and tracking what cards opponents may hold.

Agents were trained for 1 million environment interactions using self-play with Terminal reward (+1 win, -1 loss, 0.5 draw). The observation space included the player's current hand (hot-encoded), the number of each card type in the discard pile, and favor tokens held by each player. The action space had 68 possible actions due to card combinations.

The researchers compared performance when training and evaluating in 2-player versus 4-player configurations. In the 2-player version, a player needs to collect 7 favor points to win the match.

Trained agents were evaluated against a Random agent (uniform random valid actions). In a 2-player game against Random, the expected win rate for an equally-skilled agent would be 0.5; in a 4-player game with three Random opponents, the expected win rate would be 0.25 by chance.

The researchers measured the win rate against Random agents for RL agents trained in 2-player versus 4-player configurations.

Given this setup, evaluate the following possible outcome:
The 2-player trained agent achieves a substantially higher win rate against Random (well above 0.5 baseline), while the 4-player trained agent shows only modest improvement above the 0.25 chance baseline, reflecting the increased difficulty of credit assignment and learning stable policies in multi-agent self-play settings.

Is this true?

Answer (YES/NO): YES